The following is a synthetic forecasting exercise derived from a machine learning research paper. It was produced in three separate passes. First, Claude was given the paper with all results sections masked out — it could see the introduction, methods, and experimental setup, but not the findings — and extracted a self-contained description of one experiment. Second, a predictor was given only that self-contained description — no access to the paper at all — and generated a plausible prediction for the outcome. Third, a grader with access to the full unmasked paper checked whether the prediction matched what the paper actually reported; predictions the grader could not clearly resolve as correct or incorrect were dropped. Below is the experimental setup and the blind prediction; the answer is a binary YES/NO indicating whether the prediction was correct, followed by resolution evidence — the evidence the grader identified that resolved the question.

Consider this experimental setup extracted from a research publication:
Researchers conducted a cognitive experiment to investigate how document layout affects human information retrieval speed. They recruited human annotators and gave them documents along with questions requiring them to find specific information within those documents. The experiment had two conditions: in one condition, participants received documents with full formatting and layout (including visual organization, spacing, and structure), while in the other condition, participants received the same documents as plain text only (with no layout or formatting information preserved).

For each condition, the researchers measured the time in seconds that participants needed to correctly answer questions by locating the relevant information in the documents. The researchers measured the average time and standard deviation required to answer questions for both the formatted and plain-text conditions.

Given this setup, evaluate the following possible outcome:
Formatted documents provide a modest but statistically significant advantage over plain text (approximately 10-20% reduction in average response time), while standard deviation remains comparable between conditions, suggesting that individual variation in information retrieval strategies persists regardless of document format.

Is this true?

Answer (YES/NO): NO